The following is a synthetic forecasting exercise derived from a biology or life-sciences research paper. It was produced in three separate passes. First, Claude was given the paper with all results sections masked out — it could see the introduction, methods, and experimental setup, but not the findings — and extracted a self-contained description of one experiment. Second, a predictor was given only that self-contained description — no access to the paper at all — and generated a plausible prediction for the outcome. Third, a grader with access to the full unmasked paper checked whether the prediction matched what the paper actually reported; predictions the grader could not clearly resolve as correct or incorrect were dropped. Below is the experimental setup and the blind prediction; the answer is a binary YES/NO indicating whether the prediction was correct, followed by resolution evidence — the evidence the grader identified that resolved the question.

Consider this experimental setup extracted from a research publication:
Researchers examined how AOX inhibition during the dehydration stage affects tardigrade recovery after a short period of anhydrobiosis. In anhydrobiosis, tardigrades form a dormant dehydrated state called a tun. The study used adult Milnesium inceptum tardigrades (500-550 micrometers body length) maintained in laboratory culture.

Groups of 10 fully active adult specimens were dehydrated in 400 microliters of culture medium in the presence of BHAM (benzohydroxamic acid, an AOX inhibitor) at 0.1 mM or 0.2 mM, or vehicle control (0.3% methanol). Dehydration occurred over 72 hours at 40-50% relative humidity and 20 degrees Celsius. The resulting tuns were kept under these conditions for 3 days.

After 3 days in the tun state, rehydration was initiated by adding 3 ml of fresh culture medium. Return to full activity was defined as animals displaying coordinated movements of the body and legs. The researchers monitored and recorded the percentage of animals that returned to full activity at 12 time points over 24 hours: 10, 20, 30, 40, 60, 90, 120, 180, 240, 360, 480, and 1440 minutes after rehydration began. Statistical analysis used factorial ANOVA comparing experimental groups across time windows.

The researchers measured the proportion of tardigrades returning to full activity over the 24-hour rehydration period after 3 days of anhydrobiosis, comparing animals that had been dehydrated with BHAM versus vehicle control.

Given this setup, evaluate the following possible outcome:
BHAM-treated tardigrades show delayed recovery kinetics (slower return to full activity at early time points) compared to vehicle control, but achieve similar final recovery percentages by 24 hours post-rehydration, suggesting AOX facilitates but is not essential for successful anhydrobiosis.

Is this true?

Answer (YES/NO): YES